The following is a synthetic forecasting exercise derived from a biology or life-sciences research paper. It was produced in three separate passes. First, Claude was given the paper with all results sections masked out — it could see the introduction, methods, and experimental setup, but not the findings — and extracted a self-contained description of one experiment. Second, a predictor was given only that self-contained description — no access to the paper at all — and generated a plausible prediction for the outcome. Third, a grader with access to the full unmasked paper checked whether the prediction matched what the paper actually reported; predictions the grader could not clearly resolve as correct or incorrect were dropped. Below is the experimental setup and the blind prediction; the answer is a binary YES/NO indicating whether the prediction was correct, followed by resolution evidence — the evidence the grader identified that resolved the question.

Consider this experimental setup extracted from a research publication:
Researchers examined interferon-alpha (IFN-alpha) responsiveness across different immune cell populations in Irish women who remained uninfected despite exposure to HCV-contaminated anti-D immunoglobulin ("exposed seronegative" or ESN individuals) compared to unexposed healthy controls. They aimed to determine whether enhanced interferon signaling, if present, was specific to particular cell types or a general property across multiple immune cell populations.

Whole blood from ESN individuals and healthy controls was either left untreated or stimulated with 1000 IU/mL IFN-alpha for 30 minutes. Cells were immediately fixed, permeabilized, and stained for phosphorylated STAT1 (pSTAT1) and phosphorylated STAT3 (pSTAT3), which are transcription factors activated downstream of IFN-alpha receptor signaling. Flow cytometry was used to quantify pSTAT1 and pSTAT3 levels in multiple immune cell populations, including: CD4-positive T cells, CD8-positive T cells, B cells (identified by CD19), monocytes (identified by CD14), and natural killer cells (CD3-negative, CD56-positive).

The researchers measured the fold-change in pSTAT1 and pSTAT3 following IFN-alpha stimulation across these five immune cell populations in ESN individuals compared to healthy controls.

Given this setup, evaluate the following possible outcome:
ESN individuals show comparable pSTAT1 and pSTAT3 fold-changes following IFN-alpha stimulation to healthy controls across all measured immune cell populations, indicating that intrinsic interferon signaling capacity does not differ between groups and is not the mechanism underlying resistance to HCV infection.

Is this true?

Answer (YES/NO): NO